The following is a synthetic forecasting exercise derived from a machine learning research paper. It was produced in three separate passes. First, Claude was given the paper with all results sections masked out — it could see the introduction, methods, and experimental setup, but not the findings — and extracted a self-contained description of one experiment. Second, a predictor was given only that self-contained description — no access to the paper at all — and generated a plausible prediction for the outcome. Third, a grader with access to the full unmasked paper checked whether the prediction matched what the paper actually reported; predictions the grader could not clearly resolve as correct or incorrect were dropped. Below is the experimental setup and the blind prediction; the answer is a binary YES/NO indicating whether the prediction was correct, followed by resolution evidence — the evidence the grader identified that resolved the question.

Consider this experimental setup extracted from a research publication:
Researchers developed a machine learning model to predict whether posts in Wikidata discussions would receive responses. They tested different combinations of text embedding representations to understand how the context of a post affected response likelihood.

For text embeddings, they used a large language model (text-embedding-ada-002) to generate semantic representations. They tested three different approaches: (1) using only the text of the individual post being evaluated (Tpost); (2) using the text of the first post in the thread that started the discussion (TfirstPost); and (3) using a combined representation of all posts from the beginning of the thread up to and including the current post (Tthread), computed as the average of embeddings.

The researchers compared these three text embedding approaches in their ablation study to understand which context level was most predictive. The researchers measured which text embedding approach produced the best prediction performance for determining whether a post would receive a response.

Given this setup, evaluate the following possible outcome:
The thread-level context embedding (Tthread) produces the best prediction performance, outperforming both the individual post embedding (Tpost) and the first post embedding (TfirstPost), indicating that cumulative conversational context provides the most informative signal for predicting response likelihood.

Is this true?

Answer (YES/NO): NO